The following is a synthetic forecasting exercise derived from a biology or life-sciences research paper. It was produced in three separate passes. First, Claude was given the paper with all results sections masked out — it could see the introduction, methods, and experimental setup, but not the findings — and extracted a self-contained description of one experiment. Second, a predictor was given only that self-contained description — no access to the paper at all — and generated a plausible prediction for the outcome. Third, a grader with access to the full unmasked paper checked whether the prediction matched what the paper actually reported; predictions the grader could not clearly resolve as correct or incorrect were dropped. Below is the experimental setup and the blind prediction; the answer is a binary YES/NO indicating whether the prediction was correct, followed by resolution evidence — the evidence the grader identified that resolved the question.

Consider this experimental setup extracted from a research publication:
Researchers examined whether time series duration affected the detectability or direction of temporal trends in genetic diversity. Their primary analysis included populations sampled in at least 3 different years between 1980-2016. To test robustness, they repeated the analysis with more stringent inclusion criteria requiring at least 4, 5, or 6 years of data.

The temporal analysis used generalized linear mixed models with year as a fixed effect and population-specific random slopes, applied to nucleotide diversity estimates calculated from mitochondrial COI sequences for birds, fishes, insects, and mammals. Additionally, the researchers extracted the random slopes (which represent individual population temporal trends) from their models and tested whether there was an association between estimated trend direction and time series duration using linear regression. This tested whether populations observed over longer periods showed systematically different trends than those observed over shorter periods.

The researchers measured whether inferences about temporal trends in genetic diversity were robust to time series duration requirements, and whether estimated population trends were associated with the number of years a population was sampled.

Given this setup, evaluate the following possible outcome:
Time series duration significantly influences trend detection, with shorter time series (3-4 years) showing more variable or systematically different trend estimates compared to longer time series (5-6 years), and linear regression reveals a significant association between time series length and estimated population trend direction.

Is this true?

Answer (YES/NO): NO